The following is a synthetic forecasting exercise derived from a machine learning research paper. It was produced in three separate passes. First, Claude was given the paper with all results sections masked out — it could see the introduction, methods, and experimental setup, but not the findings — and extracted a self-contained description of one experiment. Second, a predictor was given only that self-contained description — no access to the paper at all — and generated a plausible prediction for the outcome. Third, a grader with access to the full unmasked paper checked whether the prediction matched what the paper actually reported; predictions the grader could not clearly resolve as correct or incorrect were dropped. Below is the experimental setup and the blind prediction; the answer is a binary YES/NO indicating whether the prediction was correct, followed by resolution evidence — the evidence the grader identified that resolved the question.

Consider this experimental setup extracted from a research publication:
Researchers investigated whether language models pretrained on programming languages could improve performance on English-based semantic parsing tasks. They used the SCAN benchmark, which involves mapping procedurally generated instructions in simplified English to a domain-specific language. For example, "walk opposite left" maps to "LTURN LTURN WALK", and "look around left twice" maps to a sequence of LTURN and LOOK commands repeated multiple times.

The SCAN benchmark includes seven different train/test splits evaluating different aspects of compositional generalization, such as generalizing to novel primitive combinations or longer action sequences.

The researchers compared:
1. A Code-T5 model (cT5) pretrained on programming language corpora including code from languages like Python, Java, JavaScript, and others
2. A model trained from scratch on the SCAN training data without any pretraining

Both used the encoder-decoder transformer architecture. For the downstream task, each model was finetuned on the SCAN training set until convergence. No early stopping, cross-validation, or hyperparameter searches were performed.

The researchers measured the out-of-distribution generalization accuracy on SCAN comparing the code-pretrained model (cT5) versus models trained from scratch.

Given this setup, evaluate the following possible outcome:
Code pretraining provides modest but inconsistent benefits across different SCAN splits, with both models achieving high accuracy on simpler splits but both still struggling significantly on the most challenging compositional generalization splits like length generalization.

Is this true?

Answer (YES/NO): NO